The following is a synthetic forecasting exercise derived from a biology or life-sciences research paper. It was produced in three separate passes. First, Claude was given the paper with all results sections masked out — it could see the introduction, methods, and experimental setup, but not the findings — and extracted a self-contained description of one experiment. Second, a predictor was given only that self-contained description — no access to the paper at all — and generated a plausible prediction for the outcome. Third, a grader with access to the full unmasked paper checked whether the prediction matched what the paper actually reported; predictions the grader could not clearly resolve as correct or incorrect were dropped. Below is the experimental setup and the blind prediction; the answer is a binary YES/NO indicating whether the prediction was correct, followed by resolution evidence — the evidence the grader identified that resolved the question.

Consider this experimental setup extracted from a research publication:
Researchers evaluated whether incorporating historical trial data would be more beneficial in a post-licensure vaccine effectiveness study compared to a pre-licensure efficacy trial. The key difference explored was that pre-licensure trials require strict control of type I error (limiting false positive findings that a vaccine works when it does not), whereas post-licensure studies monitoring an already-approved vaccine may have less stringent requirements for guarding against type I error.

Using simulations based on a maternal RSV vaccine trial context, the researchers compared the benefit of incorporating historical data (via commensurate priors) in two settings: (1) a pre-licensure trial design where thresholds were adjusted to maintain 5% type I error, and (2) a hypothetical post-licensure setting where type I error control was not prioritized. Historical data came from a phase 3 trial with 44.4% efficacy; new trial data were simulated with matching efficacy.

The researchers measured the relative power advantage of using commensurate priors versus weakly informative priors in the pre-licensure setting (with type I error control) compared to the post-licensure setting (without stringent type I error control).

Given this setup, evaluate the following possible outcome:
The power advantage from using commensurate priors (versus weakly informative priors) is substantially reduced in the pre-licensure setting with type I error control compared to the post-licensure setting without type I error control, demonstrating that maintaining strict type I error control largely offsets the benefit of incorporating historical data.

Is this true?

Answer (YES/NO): YES